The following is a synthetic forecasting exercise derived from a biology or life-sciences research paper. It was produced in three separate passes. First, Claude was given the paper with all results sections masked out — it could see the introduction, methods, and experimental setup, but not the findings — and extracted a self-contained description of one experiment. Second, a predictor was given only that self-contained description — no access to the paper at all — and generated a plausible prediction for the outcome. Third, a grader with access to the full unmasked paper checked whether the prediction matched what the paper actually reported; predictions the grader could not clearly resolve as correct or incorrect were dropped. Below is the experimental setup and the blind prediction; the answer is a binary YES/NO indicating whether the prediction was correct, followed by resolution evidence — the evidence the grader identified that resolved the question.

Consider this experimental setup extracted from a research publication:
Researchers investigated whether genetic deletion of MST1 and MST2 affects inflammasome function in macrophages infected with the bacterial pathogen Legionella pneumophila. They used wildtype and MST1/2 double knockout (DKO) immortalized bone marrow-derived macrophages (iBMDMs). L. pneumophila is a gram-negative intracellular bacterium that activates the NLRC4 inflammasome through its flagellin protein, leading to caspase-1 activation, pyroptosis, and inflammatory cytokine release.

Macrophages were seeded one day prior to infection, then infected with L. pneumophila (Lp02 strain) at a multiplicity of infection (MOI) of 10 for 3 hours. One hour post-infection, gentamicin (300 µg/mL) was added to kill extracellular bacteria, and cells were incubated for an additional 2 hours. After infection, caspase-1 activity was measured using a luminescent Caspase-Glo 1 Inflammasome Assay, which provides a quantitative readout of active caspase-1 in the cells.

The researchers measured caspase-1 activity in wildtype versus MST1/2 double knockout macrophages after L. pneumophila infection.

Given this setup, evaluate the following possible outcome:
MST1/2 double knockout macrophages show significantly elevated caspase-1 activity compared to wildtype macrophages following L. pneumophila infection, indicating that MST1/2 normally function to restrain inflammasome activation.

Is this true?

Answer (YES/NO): NO